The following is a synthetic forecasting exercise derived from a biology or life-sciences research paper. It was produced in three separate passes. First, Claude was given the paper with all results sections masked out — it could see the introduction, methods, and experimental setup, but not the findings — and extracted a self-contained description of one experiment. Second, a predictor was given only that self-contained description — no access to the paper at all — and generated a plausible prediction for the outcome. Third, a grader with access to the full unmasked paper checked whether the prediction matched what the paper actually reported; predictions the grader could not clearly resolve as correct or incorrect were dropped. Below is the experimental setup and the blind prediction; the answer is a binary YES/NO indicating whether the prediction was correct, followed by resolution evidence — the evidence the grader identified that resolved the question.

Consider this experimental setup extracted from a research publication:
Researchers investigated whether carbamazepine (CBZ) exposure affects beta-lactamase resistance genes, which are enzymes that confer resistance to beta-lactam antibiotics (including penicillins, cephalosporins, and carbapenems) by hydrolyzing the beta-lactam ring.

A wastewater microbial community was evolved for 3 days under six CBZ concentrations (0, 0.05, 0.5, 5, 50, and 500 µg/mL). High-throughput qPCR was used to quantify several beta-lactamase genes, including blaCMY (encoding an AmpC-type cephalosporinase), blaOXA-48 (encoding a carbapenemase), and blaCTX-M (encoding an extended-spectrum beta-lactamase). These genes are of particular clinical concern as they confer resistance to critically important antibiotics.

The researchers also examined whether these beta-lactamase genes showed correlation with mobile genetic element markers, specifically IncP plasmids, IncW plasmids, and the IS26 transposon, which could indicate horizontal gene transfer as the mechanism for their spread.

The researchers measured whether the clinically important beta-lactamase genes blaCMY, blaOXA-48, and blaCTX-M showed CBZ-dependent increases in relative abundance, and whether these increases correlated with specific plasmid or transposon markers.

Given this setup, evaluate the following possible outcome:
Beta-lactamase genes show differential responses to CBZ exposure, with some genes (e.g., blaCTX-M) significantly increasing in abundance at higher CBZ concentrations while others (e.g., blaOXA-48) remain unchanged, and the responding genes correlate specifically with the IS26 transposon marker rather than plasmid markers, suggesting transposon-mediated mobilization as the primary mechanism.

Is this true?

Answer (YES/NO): NO